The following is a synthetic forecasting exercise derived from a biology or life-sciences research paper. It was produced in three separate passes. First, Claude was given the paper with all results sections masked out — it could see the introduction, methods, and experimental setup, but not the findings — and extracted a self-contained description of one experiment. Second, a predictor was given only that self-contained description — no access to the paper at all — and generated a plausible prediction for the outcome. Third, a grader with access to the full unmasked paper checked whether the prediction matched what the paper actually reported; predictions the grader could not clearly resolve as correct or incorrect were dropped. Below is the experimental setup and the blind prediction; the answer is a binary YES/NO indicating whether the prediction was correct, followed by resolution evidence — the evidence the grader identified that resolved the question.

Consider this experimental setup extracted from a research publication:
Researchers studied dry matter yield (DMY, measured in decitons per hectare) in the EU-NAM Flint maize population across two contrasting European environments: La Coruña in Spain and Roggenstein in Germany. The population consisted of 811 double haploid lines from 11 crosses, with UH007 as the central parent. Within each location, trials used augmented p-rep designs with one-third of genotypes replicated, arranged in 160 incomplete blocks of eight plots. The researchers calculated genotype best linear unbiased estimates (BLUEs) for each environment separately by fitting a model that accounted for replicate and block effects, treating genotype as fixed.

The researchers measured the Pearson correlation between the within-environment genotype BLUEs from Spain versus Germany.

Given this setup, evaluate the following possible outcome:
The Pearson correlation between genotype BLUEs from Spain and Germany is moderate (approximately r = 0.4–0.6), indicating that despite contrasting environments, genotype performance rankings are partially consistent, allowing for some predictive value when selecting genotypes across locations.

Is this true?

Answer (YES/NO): NO